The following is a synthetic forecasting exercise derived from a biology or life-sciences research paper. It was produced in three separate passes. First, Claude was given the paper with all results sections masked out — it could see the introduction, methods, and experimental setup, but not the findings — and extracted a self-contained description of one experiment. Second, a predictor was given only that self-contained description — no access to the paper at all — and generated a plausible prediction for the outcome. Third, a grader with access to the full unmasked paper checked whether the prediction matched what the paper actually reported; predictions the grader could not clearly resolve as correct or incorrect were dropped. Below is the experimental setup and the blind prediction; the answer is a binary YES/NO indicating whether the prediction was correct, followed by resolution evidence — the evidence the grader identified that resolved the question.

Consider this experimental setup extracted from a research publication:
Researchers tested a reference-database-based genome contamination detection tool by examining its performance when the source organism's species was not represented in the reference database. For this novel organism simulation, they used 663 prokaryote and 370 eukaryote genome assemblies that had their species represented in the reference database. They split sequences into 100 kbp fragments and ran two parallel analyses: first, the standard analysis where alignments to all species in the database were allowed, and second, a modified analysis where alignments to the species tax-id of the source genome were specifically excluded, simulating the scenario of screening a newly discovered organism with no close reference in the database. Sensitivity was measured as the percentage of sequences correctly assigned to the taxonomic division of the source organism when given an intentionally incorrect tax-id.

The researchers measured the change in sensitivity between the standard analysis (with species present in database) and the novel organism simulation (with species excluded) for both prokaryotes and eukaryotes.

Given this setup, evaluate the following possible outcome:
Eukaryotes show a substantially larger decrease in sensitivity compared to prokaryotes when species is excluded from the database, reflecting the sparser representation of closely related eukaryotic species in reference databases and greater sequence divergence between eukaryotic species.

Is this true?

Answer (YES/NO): YES